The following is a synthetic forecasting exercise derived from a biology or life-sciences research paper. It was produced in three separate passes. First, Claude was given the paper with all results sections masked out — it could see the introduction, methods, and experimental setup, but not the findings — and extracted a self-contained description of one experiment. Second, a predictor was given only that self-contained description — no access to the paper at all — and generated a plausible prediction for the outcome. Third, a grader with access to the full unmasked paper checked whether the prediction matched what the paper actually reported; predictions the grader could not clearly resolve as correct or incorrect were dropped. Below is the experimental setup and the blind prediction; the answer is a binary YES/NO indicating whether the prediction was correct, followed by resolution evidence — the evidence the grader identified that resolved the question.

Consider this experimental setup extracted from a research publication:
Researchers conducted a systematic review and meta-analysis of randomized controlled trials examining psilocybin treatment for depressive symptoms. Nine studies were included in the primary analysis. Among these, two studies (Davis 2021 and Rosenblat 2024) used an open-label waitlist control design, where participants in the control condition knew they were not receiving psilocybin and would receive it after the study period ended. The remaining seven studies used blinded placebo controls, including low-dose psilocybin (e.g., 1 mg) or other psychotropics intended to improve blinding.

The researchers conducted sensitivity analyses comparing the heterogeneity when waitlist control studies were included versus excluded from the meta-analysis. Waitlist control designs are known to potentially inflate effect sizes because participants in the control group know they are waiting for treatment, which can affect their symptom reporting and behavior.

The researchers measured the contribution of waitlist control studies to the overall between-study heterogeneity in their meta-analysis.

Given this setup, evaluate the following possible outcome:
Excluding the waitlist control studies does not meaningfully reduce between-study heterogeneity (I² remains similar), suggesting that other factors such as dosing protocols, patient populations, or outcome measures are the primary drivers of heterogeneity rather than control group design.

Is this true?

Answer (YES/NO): NO